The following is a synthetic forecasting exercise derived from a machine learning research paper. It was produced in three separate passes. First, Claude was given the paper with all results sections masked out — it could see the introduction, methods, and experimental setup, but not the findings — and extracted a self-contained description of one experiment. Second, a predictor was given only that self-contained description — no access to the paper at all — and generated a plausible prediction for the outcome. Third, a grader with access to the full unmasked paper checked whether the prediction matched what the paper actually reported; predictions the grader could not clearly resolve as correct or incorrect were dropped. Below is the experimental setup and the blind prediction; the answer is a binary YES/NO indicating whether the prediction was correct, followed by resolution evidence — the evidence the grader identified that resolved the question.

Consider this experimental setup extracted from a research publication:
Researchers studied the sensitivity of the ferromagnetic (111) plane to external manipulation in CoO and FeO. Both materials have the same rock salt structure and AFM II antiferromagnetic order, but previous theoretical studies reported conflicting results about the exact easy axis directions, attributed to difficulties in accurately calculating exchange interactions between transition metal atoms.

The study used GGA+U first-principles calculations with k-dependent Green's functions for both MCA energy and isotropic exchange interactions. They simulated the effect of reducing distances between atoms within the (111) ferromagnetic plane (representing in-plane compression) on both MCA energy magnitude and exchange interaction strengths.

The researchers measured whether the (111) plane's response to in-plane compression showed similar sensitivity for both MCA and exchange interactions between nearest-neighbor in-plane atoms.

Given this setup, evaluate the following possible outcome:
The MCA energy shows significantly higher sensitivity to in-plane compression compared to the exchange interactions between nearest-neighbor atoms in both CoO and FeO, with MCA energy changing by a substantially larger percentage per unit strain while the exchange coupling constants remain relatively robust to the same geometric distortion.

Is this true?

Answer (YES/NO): NO